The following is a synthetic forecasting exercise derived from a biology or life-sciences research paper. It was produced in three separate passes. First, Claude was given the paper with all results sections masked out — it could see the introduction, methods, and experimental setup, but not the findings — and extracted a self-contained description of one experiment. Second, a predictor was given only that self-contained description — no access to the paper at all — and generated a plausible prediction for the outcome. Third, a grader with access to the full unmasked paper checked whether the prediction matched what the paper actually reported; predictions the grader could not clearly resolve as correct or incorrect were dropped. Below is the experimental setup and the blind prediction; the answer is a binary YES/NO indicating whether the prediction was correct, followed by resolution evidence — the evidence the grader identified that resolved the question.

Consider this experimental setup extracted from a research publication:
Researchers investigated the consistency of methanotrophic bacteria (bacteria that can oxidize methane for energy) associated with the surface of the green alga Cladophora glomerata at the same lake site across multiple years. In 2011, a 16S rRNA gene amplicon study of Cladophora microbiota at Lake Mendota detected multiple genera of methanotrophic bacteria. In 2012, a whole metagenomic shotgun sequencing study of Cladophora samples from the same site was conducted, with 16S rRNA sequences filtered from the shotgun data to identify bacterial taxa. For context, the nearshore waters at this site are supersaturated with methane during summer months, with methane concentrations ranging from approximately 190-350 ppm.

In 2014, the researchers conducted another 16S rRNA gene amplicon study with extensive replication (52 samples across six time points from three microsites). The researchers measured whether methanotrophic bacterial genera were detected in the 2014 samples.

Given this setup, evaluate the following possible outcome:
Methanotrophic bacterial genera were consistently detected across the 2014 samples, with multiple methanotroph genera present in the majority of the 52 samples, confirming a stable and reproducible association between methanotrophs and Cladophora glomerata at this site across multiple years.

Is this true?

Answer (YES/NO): NO